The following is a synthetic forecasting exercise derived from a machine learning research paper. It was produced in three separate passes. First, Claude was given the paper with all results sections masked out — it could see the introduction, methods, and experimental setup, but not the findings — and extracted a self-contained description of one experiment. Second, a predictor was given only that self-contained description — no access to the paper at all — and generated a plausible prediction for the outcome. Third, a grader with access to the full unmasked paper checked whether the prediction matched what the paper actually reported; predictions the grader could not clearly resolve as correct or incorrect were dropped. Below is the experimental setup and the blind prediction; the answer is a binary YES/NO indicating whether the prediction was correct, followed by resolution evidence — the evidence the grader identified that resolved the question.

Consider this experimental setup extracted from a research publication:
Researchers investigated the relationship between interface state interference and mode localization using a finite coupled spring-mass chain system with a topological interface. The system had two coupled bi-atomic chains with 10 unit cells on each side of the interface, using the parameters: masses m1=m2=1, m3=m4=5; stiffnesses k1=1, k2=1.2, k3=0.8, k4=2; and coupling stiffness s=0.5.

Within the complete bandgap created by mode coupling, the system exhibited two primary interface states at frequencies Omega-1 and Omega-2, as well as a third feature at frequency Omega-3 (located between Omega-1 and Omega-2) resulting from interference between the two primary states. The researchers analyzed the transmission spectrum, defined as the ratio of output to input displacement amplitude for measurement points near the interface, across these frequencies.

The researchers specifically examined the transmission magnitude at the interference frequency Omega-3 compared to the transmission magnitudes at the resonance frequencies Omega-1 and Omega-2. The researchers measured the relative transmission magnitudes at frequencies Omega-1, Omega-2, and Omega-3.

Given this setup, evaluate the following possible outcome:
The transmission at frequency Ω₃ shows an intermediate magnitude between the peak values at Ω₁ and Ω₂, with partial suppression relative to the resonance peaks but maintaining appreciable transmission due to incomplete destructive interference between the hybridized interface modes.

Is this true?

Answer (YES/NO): NO